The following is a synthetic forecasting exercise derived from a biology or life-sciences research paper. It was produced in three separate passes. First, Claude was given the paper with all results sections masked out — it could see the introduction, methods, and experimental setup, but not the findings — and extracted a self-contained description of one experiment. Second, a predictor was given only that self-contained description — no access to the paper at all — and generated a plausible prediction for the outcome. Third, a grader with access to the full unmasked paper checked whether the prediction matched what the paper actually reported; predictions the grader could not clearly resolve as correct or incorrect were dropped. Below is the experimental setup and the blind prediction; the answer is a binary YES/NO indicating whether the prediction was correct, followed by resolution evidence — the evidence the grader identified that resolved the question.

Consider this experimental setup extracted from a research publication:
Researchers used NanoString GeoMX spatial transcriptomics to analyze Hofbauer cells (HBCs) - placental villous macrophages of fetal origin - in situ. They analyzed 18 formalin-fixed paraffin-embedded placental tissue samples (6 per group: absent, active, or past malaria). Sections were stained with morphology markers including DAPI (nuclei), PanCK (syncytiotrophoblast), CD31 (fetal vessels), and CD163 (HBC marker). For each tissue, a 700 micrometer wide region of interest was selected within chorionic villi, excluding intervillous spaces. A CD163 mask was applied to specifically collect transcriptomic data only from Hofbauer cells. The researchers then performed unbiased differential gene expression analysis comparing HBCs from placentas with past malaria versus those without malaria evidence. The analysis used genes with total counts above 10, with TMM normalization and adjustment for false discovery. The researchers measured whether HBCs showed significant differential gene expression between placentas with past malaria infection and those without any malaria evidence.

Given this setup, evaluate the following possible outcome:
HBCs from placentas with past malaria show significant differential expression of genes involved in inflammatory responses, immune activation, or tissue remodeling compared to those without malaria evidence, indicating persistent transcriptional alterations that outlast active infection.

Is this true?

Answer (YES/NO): NO